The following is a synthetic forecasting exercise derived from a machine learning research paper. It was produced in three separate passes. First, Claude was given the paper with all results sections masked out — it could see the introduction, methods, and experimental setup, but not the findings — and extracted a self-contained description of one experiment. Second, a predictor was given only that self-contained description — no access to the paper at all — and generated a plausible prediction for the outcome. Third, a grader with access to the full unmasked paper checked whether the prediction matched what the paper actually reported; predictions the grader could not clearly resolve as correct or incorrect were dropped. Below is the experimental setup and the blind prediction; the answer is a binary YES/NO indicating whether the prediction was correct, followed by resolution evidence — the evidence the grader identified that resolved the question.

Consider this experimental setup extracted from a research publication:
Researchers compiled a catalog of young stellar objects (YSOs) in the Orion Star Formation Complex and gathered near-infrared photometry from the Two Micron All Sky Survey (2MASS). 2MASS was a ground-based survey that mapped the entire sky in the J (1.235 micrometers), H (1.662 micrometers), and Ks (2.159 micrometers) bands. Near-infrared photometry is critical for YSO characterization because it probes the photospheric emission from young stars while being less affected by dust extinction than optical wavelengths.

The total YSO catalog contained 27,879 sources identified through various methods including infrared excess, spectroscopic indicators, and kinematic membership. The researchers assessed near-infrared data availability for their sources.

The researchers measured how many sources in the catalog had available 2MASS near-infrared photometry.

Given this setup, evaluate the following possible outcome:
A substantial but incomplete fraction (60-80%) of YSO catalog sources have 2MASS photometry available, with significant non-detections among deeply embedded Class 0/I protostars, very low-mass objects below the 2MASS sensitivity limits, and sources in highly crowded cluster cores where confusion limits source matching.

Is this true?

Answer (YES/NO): NO